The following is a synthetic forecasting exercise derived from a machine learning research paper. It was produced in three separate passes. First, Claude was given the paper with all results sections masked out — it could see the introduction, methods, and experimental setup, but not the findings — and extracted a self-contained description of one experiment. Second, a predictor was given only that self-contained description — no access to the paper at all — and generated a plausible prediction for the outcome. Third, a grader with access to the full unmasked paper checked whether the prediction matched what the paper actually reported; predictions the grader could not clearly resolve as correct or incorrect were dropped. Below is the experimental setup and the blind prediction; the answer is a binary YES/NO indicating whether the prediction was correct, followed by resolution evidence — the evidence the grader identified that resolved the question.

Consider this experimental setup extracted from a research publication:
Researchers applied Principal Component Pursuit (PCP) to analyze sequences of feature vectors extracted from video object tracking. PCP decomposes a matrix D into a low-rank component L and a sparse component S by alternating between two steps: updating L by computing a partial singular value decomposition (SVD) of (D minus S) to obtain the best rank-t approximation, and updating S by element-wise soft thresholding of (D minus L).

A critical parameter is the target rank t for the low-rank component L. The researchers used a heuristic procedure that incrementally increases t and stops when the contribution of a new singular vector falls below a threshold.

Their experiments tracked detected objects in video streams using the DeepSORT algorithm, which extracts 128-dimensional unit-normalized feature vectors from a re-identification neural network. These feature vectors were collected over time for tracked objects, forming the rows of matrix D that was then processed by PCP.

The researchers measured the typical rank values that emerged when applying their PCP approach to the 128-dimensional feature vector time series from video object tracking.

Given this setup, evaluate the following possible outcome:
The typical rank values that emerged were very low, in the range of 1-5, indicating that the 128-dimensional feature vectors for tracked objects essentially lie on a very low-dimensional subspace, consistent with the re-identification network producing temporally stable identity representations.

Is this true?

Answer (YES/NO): YES